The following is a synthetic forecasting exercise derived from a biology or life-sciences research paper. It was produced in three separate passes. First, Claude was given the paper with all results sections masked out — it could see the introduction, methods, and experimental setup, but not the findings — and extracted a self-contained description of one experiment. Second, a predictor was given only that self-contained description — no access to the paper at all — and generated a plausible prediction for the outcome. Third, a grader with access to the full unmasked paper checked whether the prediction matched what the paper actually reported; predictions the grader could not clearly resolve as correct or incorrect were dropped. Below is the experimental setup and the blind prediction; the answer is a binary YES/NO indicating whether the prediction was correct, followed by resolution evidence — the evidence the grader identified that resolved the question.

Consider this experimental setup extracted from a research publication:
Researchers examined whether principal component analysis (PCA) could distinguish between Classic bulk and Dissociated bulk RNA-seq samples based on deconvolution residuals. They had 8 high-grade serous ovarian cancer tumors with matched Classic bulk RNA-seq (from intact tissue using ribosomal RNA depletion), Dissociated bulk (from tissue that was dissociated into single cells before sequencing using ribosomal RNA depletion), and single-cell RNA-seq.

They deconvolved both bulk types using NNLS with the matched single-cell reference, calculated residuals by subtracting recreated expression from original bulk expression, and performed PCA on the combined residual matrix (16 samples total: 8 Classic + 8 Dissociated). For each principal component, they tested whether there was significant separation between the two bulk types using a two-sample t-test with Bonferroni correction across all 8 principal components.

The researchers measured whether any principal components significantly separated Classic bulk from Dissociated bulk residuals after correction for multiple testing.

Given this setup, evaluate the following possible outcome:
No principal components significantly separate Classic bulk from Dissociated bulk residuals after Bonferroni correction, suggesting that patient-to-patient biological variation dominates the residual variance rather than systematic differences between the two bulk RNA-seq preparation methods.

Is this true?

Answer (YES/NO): NO